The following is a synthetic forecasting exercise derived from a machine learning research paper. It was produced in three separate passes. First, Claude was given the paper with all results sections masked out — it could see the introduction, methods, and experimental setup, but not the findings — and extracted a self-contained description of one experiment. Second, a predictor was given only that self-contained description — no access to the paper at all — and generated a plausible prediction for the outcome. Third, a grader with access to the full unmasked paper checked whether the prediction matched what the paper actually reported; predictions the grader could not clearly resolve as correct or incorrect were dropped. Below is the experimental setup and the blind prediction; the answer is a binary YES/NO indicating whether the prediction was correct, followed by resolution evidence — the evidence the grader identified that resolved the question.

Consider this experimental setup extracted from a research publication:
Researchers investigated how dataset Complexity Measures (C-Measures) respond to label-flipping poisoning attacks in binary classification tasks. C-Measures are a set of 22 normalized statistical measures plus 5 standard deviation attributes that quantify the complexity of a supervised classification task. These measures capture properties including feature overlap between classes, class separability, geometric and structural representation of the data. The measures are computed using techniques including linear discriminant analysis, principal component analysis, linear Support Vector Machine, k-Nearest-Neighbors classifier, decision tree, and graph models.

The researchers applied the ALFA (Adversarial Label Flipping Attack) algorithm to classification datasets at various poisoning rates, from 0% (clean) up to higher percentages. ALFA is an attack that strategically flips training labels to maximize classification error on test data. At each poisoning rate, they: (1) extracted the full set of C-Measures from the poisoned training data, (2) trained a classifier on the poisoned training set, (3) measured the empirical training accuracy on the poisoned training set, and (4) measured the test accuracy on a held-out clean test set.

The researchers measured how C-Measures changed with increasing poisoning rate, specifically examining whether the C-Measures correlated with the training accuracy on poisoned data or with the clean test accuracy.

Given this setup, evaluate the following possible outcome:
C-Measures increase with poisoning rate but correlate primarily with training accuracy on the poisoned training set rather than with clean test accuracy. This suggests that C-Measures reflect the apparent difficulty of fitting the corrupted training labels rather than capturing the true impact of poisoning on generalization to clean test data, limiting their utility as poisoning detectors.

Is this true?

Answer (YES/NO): NO